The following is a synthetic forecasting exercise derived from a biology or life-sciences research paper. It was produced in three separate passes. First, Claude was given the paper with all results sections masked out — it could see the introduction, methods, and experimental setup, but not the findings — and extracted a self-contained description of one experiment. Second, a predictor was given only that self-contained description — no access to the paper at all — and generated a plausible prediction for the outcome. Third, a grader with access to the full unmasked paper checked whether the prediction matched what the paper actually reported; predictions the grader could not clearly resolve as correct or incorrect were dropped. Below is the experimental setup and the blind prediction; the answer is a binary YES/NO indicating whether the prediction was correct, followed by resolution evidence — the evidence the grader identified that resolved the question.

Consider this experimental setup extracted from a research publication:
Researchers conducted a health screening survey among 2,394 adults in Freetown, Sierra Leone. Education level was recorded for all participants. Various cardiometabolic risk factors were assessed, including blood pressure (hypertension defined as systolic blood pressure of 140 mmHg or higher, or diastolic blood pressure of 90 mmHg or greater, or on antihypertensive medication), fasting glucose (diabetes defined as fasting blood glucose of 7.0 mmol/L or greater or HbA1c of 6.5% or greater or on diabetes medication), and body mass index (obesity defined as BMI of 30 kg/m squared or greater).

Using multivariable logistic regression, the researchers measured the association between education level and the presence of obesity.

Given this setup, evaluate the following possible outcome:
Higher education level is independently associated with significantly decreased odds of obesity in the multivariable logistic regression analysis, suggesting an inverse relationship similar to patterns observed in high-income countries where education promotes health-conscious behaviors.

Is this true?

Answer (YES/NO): NO